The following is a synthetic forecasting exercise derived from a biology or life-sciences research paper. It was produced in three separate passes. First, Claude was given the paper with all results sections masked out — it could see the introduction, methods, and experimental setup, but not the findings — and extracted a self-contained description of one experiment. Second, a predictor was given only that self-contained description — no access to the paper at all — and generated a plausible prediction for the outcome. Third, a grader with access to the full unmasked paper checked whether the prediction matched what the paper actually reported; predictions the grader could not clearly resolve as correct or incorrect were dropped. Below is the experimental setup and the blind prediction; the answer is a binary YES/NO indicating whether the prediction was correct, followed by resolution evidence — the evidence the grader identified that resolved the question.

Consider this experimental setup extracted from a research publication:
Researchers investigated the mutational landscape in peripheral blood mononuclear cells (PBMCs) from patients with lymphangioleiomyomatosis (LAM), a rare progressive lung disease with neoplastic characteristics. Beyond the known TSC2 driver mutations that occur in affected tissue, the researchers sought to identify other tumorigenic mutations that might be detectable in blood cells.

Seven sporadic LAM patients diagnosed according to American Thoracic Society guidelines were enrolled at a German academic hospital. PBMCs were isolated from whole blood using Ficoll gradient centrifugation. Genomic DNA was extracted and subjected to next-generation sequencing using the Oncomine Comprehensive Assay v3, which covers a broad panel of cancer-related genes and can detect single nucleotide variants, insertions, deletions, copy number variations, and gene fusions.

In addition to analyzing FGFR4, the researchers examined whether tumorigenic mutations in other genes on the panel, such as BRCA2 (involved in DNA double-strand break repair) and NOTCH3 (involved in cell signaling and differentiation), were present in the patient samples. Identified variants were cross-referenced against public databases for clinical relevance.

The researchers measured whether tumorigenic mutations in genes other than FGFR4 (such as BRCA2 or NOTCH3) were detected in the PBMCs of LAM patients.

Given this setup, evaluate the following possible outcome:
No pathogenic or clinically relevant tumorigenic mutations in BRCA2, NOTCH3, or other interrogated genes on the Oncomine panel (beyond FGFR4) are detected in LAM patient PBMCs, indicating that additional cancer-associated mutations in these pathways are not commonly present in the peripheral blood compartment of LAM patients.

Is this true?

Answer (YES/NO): NO